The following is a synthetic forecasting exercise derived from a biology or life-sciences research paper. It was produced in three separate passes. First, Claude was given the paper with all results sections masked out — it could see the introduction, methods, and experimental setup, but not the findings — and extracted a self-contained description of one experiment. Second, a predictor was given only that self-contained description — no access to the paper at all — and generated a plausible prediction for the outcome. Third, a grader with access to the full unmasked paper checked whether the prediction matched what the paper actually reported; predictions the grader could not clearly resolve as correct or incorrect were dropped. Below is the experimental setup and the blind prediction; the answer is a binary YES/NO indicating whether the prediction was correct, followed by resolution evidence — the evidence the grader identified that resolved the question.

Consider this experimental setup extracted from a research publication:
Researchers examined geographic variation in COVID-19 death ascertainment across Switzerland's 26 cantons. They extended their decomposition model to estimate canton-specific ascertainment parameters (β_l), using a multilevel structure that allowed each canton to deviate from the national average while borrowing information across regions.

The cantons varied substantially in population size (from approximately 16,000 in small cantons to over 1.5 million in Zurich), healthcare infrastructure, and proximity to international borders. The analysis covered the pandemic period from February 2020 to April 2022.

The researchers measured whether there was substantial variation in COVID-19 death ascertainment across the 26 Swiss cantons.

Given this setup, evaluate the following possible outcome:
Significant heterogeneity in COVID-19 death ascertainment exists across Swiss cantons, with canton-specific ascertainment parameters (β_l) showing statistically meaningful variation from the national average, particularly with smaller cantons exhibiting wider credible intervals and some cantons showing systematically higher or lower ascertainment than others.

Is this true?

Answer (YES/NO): NO